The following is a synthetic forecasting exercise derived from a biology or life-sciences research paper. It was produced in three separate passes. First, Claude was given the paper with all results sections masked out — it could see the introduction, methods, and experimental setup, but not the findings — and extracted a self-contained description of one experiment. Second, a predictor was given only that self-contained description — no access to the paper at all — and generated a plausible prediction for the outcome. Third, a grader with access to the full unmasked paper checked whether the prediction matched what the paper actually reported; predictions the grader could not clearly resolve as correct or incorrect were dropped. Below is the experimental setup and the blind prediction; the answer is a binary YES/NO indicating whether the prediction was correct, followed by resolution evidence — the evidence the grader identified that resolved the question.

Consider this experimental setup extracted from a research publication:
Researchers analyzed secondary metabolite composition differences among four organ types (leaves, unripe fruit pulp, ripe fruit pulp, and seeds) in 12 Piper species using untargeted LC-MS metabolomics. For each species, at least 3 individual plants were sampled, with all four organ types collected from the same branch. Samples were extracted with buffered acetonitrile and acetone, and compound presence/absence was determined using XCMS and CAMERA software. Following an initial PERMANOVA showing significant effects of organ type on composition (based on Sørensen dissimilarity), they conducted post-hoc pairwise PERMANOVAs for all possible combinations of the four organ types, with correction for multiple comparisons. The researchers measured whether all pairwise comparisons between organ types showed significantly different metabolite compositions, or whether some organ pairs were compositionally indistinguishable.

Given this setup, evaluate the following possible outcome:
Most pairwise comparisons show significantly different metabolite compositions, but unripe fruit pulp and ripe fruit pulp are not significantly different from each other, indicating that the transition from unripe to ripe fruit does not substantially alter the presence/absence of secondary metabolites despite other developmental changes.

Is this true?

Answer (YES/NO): NO